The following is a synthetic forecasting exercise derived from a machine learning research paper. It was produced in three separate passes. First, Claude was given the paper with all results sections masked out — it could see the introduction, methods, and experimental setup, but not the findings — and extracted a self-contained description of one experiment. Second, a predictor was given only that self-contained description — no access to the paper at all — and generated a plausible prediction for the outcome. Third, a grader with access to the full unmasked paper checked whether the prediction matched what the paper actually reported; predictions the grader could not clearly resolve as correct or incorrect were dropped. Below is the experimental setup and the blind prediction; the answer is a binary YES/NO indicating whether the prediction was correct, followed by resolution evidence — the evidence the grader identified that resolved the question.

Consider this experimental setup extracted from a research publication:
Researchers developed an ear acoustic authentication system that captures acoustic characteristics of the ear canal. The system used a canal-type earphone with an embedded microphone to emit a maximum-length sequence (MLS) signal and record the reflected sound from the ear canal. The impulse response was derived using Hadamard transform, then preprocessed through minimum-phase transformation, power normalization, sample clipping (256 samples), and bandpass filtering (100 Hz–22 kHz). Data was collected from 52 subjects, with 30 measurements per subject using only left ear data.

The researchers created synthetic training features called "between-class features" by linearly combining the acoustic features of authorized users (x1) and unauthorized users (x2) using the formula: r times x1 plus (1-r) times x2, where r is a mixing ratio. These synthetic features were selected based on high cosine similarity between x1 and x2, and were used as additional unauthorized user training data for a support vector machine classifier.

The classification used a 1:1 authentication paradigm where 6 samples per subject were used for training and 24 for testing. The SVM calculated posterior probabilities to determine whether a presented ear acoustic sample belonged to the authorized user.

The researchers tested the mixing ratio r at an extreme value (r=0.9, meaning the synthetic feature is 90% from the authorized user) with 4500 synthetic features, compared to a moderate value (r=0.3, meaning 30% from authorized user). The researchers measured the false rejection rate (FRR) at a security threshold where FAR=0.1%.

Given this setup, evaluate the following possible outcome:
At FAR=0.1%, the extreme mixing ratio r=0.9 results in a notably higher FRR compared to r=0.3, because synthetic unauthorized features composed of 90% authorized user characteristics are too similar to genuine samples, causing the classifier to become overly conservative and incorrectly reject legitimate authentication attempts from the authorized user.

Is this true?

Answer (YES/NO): YES